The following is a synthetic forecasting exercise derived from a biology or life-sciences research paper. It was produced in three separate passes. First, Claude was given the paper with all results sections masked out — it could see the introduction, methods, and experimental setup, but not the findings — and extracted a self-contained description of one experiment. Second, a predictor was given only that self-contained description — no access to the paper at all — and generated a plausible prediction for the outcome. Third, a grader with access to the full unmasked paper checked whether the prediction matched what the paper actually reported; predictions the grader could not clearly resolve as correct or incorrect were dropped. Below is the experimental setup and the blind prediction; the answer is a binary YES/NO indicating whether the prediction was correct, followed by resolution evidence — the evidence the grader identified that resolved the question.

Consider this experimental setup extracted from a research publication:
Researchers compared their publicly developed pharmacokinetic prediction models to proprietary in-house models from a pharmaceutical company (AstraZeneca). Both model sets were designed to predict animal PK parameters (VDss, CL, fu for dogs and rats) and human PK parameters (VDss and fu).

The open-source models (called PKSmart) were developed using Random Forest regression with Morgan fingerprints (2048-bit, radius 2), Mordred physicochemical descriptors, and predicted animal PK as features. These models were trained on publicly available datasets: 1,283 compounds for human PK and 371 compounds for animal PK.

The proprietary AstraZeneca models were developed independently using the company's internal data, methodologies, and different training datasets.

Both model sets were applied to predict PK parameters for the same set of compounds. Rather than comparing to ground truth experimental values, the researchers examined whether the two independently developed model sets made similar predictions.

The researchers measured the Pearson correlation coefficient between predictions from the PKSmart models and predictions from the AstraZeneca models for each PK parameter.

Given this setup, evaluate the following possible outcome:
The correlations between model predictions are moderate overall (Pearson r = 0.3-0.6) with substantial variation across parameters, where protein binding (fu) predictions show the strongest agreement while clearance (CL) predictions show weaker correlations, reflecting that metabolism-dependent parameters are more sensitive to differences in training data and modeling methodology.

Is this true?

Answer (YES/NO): NO